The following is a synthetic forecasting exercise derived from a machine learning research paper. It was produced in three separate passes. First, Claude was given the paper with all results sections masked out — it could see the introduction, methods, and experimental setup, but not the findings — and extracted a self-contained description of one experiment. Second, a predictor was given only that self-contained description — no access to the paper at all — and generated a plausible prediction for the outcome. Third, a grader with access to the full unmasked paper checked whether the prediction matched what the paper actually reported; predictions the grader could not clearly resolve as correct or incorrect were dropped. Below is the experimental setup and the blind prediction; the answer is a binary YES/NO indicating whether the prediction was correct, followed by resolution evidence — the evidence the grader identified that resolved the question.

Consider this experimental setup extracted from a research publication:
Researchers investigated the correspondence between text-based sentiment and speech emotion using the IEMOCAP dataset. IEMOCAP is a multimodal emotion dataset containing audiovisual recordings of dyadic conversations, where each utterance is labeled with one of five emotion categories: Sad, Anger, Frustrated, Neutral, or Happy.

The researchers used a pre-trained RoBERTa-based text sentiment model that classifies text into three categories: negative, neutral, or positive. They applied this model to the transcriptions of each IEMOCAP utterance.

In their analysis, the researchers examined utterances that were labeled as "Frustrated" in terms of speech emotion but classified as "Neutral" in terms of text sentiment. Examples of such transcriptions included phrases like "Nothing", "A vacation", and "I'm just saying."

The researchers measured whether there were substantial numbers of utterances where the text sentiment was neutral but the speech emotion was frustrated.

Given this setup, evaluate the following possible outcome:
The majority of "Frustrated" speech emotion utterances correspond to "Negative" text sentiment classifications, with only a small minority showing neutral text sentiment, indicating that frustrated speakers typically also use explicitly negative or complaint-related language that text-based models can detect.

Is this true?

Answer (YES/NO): NO